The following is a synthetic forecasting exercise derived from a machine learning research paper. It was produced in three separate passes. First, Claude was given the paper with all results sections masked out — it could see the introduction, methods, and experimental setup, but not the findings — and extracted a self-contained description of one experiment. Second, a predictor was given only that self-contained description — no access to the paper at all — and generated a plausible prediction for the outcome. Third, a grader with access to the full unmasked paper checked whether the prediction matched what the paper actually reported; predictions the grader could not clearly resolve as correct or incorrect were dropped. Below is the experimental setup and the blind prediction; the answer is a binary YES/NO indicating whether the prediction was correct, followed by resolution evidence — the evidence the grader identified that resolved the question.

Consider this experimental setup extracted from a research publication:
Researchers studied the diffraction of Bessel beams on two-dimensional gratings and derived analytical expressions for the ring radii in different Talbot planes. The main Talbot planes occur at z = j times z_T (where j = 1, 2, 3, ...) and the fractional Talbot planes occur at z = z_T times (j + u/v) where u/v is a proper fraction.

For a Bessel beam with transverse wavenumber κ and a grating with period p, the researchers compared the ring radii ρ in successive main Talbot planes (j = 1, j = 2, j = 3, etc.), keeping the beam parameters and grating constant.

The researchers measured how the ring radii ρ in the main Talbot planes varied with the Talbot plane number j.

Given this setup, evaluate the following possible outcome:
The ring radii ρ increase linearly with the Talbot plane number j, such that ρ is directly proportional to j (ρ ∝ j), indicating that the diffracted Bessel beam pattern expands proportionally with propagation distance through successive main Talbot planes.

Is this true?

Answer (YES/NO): YES